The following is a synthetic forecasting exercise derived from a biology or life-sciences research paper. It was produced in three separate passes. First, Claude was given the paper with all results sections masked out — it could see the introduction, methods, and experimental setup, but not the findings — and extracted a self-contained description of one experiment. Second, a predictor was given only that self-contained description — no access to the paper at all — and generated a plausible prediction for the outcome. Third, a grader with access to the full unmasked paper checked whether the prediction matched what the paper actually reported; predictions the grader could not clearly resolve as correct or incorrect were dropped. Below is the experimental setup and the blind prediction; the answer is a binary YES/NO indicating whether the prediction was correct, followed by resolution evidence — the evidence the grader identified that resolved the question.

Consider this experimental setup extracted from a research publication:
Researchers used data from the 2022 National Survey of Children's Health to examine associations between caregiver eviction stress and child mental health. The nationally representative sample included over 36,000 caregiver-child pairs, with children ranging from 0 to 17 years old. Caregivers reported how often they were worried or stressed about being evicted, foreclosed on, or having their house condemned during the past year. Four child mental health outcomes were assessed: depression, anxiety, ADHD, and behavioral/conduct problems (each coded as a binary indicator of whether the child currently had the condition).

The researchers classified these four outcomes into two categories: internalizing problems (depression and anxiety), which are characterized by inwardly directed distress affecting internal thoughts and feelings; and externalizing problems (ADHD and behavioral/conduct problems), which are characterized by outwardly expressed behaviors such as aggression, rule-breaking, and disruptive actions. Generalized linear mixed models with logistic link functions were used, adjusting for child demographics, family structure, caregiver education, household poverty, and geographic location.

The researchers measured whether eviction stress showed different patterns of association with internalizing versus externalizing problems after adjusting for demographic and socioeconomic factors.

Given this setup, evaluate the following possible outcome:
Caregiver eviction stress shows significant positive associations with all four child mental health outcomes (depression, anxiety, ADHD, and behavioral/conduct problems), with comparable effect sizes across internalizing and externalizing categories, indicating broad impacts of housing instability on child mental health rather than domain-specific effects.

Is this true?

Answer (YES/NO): NO